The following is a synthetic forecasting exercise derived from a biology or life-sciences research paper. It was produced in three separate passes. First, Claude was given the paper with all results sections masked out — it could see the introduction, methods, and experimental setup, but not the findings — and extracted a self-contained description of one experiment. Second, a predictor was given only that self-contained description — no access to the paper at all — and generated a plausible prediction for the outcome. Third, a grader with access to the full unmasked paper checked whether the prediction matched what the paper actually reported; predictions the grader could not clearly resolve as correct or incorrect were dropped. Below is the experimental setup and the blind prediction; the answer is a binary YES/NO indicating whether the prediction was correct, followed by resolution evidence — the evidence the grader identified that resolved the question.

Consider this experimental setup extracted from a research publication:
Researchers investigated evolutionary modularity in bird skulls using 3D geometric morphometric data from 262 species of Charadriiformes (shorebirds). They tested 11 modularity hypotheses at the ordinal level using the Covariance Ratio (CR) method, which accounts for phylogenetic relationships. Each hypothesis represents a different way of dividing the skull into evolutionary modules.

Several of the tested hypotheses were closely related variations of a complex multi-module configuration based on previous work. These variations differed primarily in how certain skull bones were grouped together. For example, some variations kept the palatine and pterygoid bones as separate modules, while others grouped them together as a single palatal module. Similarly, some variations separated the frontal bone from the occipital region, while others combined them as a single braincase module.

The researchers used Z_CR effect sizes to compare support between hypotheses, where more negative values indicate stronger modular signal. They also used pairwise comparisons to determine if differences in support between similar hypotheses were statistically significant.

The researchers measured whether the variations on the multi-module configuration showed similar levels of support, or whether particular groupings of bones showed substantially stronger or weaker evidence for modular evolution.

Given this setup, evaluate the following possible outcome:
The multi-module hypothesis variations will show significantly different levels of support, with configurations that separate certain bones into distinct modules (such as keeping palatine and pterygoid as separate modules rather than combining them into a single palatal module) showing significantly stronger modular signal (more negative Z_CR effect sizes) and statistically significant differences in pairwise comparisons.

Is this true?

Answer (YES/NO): NO